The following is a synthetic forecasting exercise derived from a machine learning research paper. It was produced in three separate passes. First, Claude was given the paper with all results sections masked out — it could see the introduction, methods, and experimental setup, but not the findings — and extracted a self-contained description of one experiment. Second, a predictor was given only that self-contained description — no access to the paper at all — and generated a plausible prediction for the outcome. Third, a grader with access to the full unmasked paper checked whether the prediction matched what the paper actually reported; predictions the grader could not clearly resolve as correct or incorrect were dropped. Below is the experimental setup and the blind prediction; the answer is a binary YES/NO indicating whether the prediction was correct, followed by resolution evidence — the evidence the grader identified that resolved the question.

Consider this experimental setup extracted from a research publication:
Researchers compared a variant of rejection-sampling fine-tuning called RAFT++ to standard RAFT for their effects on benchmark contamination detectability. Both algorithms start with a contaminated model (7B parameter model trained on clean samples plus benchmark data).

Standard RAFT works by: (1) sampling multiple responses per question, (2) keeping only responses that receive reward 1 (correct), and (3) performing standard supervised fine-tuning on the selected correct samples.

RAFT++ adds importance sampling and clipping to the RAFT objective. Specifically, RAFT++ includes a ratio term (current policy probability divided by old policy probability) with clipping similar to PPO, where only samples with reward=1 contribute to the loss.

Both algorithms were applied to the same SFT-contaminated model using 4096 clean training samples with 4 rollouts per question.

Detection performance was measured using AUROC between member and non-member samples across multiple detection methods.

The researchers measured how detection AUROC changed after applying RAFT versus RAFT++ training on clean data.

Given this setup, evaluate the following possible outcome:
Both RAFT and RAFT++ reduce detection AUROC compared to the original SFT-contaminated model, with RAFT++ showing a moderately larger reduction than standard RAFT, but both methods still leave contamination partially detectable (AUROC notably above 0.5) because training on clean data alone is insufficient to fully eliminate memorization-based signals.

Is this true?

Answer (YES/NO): NO